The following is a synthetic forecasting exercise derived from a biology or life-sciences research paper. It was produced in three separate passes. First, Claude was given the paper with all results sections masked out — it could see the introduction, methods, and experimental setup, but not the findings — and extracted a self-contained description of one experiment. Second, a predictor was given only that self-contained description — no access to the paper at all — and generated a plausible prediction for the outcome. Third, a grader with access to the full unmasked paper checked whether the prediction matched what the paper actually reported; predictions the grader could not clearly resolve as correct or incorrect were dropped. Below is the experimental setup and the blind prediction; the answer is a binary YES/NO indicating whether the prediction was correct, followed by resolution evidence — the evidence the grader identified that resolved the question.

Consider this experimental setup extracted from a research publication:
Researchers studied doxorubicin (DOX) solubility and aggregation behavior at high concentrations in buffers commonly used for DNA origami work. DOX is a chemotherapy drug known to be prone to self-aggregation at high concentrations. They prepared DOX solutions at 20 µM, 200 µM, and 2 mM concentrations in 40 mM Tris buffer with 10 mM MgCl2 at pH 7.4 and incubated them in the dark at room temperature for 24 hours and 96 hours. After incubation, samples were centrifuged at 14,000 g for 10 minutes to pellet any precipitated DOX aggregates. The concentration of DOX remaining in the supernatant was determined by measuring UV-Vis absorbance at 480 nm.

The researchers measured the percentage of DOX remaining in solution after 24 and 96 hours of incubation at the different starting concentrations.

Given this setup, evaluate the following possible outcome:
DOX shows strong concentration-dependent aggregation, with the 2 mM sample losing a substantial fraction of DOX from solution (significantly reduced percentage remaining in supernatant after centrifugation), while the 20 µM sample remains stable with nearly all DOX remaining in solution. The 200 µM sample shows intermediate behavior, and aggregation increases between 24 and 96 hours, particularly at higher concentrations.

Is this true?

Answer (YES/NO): NO